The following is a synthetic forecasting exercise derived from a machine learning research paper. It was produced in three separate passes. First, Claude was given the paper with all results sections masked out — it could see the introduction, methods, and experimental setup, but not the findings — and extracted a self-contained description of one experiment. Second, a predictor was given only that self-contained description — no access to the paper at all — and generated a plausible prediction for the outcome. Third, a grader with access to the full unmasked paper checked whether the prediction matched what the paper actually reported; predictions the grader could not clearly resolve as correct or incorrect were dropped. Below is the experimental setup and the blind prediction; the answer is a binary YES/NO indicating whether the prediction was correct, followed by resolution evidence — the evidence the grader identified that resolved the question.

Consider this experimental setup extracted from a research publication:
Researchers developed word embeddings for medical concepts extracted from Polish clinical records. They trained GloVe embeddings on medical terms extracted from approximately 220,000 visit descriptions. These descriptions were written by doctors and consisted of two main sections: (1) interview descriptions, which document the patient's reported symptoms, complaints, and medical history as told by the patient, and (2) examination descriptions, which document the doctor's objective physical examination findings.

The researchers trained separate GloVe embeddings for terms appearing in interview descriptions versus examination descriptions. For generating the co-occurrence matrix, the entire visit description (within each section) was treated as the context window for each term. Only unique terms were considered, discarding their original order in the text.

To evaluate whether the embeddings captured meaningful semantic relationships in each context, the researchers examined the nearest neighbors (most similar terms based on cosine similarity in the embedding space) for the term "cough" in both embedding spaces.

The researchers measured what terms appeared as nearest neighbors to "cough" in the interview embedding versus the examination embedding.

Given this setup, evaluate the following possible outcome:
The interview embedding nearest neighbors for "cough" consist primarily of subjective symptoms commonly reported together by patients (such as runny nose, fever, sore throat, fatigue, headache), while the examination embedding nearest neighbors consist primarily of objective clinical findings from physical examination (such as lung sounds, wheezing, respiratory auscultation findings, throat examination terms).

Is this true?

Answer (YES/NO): NO